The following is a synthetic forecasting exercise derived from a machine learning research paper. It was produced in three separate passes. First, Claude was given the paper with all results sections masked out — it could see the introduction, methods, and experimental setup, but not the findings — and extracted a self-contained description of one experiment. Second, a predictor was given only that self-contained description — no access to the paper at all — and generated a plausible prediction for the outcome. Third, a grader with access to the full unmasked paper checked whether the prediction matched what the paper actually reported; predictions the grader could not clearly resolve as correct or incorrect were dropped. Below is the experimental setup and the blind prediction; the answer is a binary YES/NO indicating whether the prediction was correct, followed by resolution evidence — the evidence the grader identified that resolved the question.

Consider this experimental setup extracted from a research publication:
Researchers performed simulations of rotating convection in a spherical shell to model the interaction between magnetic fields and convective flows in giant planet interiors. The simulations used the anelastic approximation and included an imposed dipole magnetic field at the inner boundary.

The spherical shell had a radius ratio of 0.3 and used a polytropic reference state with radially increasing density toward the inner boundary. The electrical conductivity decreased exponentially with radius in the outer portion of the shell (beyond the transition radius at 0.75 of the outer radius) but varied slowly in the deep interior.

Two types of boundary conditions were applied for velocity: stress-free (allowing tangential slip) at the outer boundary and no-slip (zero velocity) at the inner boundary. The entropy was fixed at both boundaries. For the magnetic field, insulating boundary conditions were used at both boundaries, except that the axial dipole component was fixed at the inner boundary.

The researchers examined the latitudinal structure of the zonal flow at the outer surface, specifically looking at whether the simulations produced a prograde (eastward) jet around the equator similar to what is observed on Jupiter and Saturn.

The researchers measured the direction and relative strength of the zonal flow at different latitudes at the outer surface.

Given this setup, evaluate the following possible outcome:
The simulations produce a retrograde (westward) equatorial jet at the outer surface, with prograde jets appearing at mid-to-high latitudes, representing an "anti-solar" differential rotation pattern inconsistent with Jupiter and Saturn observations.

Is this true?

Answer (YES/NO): NO